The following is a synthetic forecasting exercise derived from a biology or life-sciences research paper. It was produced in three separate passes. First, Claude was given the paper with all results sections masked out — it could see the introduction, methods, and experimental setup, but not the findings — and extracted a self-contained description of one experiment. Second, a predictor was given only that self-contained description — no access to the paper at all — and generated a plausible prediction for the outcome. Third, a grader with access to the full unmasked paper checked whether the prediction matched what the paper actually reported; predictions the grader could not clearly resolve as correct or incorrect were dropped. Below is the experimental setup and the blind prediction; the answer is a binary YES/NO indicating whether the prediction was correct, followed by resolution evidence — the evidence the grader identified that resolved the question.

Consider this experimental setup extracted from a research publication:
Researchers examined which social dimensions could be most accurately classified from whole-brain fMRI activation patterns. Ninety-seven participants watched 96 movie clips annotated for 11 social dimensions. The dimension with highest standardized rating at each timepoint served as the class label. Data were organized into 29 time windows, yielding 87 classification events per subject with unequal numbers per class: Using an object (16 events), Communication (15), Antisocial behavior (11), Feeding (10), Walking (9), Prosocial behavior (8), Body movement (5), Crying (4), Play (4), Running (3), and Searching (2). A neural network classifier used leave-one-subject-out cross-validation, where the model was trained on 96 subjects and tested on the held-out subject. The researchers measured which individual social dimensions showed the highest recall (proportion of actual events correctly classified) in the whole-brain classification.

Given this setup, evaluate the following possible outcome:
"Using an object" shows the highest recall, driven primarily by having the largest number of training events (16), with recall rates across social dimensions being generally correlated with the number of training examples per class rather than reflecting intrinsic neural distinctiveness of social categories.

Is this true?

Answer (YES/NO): NO